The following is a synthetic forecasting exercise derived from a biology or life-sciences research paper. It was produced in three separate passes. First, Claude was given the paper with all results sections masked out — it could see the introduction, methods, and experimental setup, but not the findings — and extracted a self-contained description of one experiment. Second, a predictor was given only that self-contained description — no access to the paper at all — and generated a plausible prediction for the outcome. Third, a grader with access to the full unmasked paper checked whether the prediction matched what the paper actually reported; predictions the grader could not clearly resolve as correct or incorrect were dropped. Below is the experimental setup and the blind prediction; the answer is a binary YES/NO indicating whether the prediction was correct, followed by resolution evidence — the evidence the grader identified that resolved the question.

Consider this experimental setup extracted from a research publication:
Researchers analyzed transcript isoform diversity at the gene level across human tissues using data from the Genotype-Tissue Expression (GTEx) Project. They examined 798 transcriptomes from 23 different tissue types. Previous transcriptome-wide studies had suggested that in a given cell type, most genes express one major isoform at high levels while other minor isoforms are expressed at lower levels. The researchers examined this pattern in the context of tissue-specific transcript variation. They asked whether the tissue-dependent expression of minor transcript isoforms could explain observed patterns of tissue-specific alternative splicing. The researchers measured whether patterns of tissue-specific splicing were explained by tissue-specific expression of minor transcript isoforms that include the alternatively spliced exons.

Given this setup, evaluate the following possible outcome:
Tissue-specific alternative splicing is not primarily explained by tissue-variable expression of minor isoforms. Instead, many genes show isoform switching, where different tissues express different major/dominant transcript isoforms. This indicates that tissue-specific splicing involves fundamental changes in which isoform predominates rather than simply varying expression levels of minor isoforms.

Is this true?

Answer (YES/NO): NO